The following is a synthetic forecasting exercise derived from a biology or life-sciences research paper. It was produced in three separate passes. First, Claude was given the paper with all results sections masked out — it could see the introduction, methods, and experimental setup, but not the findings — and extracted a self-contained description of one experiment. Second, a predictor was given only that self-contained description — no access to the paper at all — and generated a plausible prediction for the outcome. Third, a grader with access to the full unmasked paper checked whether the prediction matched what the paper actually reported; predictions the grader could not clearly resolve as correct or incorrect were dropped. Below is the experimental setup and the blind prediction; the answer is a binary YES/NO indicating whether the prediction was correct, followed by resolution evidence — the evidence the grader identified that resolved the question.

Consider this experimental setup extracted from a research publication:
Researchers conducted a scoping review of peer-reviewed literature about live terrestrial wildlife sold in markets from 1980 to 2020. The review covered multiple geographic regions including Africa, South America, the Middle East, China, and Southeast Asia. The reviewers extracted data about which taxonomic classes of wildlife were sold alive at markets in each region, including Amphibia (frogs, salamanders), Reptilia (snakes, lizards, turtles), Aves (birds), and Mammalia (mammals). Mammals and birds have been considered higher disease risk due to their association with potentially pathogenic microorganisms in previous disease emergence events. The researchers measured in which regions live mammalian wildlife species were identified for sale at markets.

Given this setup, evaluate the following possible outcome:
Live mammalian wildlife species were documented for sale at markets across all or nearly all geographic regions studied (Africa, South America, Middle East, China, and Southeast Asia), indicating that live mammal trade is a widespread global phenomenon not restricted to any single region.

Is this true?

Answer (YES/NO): NO